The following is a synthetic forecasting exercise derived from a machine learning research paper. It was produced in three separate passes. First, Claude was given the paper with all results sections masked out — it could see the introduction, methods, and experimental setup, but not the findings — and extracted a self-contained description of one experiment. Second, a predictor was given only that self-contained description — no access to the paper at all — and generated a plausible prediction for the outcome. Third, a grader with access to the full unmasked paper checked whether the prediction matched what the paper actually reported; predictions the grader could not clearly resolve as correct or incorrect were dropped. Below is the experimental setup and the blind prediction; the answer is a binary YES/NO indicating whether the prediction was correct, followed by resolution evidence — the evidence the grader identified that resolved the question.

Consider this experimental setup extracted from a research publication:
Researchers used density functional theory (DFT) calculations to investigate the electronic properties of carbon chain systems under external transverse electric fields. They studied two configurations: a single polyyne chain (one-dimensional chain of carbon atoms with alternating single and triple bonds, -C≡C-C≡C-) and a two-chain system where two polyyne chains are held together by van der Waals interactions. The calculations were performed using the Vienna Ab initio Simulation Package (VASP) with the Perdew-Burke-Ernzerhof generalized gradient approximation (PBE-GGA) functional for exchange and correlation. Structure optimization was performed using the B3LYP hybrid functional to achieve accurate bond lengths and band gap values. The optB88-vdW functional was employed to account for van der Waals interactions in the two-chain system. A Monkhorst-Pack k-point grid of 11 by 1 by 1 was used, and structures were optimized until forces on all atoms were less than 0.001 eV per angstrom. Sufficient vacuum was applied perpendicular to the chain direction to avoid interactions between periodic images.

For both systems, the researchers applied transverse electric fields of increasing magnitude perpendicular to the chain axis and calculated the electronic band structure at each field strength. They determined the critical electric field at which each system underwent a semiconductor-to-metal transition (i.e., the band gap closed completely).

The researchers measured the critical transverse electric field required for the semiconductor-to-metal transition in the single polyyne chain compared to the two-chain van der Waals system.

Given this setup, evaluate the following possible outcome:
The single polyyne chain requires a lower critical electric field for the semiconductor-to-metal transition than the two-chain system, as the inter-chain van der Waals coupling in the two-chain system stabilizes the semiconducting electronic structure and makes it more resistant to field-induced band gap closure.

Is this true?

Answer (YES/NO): YES